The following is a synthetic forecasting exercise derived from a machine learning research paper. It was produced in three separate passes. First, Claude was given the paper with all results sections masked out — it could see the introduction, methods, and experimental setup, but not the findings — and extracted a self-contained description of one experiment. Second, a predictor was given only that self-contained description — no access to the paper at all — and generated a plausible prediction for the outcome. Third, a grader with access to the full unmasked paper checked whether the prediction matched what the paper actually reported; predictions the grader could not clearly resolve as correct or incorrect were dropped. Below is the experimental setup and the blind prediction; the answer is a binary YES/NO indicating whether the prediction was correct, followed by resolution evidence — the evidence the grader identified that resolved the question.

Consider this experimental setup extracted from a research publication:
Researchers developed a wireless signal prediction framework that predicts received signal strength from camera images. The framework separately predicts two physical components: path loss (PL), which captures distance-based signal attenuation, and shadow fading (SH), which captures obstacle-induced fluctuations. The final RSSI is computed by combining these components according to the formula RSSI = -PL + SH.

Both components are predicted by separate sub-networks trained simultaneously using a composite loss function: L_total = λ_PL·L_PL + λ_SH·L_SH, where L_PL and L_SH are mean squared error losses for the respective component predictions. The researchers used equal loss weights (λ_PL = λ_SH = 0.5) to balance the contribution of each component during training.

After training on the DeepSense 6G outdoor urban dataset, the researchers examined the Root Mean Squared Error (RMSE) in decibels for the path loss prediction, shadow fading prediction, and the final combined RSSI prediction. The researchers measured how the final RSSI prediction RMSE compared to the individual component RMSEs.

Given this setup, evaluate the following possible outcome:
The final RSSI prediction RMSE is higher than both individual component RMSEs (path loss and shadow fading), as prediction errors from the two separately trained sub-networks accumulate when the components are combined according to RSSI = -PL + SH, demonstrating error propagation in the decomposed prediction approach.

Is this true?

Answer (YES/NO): NO